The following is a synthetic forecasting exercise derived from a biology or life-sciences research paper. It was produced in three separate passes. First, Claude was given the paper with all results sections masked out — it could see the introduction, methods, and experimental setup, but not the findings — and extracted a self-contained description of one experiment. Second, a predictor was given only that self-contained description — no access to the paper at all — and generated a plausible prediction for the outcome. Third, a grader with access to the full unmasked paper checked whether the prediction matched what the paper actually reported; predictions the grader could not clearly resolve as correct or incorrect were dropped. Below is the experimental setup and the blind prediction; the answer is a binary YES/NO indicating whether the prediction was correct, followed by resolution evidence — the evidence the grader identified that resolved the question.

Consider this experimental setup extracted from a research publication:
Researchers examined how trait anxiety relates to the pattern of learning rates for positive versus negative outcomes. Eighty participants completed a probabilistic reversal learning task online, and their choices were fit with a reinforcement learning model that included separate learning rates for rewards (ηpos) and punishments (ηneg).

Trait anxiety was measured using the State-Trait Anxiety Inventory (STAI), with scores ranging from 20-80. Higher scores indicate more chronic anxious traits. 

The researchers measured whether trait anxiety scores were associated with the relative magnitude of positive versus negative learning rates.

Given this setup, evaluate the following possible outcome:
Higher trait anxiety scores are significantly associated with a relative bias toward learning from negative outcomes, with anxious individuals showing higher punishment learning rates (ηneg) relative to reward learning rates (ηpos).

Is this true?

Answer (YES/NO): NO